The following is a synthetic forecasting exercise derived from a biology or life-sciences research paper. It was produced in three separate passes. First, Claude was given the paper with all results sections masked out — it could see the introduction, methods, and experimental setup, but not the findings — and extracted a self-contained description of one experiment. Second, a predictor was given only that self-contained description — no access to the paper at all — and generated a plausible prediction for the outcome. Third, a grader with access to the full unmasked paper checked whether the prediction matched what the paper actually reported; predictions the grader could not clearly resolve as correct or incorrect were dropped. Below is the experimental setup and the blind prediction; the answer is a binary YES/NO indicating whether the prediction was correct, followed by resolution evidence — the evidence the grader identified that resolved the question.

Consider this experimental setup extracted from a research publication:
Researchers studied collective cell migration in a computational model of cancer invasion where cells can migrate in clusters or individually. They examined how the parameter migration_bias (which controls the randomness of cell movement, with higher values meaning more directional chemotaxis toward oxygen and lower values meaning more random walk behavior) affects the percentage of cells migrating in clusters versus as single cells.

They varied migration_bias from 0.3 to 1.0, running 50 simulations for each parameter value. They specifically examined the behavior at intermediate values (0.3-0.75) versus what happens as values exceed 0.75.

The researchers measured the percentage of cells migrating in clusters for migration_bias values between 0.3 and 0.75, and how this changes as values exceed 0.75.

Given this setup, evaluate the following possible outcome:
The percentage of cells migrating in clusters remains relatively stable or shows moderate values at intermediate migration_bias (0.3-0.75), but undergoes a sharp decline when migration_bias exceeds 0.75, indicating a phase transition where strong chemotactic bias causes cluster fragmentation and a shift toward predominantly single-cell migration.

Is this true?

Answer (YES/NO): YES